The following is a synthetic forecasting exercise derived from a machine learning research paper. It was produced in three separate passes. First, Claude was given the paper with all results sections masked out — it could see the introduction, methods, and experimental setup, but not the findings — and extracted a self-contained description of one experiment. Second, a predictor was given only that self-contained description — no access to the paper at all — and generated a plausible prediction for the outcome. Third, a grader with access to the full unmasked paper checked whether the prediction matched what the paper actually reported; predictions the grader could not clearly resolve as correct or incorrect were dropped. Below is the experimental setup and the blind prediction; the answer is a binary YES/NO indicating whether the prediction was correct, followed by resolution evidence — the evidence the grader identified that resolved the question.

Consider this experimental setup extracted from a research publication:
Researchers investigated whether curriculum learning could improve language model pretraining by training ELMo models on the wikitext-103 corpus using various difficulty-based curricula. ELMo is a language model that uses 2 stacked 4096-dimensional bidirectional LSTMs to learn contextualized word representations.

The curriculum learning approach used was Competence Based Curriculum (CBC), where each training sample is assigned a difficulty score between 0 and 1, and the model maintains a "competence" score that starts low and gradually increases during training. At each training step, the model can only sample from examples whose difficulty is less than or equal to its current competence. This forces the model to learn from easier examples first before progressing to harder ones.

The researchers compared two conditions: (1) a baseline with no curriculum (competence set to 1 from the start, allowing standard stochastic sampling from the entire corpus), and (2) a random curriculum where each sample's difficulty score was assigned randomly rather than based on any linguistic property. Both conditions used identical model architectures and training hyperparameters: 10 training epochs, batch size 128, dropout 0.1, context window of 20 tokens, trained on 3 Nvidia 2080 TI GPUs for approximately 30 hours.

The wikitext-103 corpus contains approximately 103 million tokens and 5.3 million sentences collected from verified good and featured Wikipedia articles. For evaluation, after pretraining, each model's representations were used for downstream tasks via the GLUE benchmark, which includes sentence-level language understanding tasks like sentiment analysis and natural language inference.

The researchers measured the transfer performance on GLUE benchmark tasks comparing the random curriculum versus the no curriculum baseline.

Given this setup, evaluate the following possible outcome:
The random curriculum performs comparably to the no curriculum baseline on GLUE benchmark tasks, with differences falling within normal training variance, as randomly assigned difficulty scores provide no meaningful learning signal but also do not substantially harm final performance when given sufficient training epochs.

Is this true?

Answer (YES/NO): NO